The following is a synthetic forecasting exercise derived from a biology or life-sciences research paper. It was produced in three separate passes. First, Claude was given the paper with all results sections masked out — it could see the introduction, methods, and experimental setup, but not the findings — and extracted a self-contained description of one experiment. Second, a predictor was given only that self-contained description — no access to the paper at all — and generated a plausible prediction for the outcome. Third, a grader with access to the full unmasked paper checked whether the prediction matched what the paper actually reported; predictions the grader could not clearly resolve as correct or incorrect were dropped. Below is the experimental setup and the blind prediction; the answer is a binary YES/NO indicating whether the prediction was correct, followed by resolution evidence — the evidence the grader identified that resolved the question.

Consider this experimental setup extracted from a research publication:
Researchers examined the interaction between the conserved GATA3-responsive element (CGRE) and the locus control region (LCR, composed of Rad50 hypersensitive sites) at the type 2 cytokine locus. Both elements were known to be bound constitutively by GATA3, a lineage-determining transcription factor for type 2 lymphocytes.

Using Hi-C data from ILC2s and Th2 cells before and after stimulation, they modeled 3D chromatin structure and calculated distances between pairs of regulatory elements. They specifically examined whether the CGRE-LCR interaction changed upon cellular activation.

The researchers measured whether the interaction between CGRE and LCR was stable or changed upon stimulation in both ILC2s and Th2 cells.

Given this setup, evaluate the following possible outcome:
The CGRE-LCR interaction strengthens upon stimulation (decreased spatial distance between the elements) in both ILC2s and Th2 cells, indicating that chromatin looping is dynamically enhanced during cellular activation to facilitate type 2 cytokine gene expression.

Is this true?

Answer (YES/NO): NO